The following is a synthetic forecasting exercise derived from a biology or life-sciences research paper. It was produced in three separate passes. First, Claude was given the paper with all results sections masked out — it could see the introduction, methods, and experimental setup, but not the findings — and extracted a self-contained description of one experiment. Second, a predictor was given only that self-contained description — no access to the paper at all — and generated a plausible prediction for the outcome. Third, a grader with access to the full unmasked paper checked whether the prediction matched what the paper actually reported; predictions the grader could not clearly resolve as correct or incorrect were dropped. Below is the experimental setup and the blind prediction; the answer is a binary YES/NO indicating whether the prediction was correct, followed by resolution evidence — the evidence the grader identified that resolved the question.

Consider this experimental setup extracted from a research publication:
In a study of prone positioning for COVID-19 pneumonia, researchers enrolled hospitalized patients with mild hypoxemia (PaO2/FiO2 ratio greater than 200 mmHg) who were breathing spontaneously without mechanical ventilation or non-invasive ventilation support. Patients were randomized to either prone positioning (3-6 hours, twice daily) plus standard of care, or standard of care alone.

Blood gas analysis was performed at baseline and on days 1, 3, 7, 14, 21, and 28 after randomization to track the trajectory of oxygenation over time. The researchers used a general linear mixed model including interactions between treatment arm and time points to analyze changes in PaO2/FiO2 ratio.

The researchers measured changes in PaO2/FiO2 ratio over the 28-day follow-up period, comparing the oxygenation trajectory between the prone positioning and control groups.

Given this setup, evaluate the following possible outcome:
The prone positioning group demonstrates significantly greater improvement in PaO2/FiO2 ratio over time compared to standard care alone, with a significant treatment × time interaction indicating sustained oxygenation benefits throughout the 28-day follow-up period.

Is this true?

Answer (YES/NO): NO